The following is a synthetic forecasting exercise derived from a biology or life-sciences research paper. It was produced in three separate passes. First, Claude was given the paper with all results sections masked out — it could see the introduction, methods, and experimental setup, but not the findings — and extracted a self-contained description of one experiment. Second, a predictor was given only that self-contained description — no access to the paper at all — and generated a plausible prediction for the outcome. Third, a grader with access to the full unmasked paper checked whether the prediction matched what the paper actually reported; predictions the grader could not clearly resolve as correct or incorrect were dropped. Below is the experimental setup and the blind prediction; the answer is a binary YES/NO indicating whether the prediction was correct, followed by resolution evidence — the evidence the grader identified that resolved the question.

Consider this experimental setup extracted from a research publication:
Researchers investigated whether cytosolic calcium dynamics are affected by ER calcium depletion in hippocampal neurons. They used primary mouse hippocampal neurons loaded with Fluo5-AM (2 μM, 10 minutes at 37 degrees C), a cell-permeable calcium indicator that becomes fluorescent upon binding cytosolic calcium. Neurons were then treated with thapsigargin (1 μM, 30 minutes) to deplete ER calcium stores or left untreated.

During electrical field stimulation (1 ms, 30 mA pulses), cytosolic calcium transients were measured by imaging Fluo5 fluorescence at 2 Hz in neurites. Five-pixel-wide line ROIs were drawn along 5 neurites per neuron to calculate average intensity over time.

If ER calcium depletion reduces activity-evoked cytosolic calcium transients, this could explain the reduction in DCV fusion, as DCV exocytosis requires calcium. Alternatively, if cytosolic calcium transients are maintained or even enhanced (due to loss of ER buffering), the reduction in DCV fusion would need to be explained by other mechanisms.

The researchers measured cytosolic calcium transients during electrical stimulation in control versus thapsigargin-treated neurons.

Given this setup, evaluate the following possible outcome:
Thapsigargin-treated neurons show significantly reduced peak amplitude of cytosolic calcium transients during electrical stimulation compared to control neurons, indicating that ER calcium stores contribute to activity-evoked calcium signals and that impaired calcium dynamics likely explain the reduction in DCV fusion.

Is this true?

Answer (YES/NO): NO